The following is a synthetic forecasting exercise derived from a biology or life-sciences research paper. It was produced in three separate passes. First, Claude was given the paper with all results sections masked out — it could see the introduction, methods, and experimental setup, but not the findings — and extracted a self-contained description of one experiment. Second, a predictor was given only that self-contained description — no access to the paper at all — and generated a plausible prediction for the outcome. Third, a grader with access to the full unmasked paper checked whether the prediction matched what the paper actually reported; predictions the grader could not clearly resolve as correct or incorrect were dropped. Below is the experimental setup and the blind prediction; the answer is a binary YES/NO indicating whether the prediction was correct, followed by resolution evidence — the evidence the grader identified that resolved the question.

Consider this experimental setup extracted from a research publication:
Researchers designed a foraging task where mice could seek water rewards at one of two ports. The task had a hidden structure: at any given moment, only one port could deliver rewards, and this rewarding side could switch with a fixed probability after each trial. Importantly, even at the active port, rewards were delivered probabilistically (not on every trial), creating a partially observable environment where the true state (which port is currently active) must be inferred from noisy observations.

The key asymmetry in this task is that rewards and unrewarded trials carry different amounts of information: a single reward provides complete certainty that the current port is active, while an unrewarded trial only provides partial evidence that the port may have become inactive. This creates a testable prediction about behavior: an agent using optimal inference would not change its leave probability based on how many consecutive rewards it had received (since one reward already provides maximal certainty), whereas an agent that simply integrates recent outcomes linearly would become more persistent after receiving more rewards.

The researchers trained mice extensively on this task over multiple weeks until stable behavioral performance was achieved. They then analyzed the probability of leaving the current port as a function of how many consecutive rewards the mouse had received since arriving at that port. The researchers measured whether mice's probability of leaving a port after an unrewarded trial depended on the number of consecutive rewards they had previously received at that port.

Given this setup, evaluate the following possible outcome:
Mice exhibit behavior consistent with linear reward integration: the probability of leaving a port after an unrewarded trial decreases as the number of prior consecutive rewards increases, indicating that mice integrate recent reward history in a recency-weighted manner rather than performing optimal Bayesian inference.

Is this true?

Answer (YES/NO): NO